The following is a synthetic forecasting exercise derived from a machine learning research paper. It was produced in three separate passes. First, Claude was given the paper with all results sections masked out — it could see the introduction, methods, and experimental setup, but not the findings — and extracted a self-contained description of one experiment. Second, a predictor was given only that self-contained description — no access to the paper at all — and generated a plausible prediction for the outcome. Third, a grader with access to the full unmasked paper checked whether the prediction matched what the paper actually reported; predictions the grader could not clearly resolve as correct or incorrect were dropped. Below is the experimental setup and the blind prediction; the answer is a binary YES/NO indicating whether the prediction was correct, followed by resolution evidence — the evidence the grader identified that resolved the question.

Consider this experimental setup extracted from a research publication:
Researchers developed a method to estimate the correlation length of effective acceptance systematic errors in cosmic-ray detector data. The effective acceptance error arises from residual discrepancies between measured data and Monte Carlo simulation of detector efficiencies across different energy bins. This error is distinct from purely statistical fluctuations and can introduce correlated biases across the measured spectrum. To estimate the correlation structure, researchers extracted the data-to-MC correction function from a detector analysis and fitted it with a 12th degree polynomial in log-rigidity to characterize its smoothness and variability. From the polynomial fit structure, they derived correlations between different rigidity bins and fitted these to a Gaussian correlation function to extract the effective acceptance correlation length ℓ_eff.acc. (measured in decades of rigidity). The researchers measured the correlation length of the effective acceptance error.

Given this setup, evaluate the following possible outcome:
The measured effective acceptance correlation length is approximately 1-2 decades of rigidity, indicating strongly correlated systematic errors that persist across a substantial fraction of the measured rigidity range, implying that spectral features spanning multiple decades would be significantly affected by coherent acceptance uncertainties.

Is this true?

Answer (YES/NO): NO